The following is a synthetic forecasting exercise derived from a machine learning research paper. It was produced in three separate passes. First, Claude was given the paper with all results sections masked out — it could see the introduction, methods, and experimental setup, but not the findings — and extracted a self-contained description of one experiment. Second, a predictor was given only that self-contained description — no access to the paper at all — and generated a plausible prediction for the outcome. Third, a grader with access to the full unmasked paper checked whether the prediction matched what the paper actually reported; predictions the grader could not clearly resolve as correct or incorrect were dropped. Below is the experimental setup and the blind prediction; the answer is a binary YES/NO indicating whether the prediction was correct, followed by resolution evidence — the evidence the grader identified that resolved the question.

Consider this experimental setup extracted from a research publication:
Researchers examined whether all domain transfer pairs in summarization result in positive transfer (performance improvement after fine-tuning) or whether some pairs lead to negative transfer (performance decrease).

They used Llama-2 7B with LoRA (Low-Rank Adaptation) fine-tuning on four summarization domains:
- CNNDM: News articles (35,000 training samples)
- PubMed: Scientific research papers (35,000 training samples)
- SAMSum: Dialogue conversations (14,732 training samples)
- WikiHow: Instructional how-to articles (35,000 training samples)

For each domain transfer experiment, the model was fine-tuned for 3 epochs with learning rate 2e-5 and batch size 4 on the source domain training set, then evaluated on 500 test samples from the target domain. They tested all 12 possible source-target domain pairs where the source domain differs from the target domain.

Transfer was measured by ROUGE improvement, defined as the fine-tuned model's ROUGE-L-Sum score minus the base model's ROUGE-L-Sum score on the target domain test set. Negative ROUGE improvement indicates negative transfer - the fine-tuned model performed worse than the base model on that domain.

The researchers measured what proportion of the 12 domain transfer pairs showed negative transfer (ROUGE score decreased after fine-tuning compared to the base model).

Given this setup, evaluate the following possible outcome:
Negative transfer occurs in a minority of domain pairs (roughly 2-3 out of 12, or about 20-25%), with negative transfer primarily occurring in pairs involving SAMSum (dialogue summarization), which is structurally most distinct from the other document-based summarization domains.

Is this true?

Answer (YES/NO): NO